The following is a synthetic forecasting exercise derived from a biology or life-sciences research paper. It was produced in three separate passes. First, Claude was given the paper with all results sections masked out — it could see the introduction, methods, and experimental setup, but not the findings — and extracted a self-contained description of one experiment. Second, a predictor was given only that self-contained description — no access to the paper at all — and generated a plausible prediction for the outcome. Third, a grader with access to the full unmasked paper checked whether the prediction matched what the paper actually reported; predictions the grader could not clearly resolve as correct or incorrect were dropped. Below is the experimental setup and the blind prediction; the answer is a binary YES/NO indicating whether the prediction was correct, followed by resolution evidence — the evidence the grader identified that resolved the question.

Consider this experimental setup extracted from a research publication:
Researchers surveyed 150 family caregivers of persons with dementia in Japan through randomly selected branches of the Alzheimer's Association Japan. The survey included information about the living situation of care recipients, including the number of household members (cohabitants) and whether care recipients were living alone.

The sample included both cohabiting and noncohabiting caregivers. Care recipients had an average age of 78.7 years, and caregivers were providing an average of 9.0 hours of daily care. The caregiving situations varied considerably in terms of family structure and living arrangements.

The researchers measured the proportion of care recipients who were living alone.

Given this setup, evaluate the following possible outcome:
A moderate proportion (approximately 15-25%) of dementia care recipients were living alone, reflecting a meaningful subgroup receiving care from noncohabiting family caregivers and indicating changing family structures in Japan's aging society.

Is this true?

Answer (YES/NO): YES